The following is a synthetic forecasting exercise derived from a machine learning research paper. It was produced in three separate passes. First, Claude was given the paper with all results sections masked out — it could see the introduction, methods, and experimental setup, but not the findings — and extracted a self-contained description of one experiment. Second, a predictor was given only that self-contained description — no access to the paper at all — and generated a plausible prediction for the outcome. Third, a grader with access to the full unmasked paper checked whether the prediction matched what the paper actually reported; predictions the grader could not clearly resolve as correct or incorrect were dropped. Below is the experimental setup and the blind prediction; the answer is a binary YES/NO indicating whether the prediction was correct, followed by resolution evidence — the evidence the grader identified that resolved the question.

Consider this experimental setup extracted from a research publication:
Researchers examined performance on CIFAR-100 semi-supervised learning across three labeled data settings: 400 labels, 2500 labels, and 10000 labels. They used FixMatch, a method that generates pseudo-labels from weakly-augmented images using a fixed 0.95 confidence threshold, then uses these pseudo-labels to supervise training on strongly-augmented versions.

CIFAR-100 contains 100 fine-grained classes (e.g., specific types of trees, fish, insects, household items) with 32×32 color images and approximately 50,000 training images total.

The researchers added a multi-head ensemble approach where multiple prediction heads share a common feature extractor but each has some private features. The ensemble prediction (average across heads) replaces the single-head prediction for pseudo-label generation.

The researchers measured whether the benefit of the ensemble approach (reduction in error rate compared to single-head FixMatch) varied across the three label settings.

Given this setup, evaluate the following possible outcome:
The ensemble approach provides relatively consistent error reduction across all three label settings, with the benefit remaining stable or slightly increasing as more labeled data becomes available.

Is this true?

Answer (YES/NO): NO